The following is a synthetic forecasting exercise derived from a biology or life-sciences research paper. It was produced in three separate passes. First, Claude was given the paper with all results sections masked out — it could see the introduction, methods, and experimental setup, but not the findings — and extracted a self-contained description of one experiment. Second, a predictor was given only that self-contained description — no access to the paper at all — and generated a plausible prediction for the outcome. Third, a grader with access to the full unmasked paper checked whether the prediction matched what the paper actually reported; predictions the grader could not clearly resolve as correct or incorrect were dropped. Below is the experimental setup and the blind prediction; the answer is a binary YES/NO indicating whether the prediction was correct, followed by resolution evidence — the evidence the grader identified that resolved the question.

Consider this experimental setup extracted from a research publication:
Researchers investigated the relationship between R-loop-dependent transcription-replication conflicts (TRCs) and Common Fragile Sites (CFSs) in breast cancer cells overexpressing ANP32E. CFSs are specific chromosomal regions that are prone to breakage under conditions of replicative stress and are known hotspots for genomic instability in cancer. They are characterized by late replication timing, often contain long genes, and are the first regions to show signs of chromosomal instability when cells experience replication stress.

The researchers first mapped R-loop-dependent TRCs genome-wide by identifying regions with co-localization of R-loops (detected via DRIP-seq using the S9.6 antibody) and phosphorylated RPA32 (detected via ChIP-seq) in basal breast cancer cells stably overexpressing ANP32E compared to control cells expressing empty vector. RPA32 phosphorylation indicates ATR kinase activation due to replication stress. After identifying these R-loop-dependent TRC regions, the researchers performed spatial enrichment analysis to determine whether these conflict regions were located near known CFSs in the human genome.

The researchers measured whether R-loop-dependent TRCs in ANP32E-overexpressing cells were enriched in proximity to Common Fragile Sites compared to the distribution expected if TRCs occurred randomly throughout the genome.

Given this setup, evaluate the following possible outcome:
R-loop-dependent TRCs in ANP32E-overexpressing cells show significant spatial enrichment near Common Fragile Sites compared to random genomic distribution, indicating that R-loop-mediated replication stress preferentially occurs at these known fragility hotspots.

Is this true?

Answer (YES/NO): YES